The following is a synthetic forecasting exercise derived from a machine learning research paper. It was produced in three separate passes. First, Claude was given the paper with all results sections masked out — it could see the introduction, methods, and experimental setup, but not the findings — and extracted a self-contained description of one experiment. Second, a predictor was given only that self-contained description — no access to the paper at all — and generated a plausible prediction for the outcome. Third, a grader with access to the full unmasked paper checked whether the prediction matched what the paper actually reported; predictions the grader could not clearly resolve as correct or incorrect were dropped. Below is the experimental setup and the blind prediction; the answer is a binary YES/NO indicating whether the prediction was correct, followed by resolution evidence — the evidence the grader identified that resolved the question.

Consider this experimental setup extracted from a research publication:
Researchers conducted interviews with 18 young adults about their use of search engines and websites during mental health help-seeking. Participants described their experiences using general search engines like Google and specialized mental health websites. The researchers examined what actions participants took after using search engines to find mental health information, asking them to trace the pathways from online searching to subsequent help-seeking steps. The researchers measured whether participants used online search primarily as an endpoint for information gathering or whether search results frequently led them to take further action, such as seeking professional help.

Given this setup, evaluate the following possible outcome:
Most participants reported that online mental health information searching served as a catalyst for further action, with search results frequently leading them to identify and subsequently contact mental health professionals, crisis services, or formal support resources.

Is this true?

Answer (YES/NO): NO